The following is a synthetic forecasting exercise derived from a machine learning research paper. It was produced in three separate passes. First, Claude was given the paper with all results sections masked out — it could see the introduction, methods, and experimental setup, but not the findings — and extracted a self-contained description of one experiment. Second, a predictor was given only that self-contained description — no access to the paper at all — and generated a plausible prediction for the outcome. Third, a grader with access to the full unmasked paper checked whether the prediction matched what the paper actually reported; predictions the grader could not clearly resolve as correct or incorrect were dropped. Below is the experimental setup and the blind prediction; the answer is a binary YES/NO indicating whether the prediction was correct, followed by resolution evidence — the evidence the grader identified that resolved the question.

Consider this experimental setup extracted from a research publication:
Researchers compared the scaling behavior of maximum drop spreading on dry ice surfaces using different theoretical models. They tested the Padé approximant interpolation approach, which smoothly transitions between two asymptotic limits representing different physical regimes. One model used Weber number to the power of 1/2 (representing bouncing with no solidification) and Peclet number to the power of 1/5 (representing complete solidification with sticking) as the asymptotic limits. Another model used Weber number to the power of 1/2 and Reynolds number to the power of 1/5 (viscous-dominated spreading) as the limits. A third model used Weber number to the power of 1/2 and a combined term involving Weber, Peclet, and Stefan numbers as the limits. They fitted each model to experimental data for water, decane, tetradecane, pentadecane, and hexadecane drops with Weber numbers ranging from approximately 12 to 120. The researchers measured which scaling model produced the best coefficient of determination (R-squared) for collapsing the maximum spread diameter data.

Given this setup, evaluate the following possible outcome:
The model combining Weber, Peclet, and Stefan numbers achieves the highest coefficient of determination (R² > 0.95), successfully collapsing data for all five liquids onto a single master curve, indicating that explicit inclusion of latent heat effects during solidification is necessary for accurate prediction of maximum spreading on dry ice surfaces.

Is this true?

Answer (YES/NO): YES